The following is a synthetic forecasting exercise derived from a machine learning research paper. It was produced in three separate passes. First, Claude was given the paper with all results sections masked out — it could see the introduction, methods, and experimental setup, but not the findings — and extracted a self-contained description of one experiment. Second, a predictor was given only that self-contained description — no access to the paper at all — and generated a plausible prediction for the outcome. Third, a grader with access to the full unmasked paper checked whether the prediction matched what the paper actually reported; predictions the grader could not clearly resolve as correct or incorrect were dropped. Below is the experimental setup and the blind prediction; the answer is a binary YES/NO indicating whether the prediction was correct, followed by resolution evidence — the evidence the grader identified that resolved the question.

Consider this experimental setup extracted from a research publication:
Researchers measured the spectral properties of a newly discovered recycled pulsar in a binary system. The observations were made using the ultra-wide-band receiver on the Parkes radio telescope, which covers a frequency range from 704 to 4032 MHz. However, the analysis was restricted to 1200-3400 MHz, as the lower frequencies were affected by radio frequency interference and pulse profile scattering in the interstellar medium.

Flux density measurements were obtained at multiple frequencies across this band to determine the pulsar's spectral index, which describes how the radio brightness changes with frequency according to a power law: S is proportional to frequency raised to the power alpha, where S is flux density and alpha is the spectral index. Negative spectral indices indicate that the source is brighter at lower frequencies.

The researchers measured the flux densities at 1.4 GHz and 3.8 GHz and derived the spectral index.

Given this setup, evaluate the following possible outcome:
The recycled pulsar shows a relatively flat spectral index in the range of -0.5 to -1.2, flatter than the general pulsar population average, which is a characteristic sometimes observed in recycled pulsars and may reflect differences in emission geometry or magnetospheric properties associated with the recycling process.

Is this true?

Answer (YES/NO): YES